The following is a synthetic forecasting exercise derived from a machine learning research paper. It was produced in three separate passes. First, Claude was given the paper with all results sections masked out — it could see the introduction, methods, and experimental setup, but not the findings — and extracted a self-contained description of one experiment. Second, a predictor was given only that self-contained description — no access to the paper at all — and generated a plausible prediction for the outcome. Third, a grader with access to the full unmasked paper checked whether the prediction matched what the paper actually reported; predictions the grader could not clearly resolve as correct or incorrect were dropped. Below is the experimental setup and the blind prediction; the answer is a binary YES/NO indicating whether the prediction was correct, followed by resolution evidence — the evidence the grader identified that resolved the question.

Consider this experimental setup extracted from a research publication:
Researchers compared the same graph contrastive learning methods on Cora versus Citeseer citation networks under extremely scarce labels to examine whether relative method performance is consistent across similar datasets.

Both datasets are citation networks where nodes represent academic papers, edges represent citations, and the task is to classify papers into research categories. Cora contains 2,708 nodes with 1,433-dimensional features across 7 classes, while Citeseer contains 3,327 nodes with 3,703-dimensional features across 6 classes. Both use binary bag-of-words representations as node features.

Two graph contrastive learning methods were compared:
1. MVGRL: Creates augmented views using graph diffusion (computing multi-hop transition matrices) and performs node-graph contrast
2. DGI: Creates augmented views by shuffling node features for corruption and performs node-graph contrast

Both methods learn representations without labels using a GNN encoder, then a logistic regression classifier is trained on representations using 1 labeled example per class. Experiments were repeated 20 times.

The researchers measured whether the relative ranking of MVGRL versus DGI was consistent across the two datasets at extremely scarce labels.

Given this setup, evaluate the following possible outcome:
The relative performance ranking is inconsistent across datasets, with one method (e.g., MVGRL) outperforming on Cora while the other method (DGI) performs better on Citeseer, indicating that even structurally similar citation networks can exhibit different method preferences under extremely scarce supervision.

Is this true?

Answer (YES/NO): YES